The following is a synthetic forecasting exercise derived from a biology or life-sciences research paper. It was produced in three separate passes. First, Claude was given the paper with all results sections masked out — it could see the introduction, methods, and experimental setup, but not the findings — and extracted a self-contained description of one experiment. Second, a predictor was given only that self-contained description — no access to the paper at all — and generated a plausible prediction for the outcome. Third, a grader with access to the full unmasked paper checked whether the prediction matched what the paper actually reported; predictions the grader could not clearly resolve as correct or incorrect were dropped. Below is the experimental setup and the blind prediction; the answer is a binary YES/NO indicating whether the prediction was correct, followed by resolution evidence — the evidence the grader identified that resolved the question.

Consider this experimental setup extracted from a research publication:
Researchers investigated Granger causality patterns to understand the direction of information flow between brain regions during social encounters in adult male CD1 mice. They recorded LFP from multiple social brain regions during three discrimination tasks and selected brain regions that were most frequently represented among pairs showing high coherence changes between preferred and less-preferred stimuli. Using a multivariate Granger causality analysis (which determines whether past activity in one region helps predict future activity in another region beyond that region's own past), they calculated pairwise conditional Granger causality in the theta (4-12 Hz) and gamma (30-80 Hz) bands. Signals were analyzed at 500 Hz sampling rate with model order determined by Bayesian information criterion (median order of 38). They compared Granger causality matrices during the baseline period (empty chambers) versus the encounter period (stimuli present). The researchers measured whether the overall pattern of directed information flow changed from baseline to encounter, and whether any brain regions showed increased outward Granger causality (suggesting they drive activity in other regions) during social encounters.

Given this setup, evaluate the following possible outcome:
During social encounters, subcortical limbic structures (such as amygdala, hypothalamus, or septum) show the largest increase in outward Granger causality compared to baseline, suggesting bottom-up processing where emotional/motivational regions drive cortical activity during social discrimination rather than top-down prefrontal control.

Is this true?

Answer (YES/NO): NO